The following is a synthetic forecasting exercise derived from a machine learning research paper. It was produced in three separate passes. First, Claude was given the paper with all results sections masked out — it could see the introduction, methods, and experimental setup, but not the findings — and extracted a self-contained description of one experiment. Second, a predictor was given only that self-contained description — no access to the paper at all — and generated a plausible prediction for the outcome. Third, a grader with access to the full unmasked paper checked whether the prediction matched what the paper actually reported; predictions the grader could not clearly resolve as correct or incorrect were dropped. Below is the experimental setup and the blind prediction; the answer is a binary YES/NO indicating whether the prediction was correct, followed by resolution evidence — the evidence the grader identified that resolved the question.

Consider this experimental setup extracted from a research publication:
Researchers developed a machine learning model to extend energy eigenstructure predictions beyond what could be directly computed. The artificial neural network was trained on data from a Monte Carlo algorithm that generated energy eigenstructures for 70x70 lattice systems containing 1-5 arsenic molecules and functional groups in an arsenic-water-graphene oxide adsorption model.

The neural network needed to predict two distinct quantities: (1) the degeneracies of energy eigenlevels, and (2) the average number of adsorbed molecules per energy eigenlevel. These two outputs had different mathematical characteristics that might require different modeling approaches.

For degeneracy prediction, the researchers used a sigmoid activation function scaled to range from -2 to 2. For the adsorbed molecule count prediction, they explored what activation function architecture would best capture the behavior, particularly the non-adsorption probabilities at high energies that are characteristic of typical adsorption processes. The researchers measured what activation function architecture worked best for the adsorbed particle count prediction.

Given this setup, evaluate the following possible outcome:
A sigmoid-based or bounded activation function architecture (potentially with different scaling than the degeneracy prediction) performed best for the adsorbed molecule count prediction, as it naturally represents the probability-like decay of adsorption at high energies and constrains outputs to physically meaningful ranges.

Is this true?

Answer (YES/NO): NO